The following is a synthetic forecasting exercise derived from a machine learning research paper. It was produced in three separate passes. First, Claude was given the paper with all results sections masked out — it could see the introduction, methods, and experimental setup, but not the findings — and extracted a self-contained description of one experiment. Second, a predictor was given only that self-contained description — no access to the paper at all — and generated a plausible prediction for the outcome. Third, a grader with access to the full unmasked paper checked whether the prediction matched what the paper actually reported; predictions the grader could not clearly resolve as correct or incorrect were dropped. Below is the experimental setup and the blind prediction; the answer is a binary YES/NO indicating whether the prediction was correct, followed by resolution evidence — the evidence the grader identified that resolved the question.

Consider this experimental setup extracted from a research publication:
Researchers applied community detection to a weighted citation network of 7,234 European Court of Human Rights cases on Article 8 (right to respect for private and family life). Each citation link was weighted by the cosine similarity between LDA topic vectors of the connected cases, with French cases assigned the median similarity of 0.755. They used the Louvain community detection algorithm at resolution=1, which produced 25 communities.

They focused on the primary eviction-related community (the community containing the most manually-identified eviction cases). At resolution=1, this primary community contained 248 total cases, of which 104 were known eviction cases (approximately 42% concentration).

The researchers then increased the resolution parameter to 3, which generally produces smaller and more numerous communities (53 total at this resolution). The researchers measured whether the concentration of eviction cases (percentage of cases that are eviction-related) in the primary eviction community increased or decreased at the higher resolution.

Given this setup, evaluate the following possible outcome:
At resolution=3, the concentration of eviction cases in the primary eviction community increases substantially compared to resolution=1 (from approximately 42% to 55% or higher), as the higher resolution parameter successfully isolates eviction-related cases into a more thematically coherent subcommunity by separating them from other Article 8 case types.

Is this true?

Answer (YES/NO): NO